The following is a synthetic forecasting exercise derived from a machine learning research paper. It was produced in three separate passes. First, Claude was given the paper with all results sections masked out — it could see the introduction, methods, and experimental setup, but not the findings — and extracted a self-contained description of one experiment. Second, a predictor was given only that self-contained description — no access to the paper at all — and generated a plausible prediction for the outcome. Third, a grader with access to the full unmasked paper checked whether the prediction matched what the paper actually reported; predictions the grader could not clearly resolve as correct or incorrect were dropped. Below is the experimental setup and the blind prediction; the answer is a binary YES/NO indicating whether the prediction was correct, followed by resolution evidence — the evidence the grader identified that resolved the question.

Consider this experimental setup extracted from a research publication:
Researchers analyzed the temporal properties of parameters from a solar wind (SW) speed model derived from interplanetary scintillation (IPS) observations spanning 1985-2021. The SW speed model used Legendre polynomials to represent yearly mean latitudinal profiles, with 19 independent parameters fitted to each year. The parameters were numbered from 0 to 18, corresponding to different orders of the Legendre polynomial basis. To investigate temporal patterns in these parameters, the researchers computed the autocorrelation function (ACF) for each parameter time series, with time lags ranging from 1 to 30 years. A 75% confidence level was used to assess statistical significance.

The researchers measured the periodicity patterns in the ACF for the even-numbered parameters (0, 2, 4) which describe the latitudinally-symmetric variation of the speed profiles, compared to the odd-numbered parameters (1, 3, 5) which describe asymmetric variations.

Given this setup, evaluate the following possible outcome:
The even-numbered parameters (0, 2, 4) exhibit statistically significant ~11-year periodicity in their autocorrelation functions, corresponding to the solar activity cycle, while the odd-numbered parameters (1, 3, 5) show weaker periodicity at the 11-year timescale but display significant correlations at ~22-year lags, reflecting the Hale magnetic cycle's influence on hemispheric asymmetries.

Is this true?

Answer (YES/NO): NO